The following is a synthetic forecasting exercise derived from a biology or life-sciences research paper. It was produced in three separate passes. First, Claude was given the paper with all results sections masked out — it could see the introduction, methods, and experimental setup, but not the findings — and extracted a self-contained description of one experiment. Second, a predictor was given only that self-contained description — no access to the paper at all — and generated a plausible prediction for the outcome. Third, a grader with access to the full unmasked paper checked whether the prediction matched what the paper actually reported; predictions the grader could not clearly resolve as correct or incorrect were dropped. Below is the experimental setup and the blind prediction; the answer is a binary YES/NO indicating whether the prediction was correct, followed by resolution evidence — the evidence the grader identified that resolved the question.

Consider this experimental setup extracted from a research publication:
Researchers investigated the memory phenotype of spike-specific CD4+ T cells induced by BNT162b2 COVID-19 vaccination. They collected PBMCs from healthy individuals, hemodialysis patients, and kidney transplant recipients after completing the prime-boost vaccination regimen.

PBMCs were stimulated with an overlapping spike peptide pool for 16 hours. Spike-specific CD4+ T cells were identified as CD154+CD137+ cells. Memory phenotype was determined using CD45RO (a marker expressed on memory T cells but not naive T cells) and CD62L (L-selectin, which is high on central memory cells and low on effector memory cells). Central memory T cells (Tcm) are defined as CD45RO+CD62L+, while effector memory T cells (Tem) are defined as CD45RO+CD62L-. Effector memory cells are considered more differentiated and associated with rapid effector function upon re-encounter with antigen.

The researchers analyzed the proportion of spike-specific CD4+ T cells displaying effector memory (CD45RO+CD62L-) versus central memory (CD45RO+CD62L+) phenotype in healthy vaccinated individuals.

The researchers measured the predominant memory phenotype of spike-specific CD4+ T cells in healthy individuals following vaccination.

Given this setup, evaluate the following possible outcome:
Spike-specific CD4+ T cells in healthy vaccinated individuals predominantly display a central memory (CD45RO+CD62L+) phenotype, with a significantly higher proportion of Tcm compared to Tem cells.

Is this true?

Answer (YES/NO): NO